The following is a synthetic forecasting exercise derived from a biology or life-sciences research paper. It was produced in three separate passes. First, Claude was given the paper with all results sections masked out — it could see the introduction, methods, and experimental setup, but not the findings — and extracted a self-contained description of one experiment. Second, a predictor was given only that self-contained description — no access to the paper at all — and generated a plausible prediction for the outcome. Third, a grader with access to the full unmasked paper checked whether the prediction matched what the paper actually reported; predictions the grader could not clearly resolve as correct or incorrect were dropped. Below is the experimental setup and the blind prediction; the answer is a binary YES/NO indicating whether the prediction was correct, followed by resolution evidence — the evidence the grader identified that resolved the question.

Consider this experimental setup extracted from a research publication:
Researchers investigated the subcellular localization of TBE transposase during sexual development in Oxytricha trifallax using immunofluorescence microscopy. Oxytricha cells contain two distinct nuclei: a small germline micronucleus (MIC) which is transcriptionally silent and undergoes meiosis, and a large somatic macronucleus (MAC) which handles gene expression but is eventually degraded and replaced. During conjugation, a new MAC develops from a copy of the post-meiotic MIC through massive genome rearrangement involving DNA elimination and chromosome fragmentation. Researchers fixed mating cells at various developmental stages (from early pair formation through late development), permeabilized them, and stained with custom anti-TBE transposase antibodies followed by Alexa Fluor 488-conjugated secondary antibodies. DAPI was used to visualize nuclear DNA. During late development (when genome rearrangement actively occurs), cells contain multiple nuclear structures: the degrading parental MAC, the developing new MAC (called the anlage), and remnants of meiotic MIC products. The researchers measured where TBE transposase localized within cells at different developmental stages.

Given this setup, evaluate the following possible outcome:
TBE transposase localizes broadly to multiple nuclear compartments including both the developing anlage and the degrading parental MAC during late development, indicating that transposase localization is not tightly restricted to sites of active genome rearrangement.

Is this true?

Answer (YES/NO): NO